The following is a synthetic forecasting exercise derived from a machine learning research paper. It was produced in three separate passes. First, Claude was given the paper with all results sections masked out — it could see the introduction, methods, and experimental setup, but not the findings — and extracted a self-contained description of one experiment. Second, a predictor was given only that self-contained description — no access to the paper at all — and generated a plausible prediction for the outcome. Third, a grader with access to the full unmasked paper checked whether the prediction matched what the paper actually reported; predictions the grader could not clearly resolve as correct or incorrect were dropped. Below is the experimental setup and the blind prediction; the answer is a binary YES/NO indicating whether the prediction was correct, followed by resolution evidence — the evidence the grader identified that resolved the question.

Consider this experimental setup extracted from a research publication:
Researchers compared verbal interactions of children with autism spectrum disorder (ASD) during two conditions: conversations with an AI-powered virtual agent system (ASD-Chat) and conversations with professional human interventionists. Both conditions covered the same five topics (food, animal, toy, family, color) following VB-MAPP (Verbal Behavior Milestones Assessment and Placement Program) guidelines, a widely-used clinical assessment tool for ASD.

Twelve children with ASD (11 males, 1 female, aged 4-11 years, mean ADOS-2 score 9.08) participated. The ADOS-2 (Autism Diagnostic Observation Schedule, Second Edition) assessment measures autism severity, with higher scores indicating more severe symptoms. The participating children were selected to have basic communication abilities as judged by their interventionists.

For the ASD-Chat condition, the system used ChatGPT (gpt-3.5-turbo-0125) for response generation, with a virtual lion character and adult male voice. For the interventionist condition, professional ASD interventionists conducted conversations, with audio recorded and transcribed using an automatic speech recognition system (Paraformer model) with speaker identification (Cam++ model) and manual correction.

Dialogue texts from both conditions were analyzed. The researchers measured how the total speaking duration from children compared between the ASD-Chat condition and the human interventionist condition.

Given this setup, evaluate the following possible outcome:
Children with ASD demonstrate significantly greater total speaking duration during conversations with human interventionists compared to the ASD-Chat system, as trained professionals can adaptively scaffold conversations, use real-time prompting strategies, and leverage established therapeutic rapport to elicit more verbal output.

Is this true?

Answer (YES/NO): NO